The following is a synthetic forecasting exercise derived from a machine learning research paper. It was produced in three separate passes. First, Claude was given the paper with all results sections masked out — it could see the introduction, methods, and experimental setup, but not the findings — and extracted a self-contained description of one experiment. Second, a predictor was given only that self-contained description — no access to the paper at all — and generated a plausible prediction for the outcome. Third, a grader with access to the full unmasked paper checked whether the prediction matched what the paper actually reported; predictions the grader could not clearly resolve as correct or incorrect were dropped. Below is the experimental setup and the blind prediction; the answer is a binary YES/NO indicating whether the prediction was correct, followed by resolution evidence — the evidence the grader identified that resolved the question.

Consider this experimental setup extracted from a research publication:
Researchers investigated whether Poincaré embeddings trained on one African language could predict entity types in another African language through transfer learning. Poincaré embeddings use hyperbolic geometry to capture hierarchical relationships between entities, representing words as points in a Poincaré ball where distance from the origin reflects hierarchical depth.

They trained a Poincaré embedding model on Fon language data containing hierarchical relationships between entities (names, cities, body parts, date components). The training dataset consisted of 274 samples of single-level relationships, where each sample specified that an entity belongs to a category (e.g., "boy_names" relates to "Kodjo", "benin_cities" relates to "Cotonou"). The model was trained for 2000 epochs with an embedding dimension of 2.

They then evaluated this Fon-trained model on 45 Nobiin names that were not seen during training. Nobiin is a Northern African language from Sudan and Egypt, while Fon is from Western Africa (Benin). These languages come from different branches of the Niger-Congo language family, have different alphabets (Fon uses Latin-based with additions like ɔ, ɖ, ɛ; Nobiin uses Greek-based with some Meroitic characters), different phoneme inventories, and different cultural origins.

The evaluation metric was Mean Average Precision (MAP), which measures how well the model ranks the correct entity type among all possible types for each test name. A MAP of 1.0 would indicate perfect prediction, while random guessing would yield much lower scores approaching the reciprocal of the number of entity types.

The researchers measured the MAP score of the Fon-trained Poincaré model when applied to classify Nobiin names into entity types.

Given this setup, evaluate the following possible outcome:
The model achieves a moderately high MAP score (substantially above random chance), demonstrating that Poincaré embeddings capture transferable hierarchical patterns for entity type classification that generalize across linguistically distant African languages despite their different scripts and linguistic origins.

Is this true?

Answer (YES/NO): YES